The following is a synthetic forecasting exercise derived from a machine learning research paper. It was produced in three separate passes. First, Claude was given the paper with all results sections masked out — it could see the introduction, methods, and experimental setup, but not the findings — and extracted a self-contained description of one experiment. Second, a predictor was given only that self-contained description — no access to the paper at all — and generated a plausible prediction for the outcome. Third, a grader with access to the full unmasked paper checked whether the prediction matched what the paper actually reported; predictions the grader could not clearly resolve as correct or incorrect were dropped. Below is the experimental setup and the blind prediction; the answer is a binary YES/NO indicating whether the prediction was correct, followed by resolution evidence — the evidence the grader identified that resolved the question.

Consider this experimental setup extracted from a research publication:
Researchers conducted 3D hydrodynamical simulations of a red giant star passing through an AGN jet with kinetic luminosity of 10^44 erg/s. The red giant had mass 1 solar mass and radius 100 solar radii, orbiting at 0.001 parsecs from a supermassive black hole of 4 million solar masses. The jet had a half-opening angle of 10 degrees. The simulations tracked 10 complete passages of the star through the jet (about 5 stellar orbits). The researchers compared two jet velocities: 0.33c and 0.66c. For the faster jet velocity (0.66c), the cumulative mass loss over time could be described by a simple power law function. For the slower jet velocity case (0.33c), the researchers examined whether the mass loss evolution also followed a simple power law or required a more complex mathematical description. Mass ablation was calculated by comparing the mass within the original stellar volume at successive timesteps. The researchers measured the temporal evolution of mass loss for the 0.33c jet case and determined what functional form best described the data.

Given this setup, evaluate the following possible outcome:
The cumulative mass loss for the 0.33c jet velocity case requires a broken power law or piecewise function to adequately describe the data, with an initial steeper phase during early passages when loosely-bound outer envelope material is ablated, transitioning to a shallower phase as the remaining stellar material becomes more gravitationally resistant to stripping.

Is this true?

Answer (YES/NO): YES